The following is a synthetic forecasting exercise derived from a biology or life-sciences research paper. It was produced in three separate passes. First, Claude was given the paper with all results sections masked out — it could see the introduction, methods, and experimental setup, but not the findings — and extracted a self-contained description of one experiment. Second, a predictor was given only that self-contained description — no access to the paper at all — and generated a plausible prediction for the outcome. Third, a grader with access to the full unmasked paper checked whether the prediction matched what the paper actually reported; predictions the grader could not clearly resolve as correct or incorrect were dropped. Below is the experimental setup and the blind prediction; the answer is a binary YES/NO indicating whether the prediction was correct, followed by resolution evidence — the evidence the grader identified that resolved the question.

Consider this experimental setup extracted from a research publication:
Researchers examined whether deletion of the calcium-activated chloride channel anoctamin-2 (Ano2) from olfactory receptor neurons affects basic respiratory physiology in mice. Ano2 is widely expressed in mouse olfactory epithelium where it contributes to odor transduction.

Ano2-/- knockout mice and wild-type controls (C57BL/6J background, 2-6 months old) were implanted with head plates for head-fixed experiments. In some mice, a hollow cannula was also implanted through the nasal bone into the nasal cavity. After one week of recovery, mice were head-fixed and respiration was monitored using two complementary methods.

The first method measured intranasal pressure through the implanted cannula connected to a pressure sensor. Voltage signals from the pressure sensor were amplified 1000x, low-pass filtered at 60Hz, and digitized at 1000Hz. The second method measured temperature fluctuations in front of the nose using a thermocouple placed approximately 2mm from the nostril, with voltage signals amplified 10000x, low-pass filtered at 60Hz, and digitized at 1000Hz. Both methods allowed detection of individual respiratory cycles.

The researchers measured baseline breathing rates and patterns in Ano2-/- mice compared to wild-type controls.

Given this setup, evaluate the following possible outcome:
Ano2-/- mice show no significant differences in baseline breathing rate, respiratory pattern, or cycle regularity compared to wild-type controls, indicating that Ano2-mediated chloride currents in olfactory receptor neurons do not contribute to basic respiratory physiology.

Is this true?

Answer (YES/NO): YES